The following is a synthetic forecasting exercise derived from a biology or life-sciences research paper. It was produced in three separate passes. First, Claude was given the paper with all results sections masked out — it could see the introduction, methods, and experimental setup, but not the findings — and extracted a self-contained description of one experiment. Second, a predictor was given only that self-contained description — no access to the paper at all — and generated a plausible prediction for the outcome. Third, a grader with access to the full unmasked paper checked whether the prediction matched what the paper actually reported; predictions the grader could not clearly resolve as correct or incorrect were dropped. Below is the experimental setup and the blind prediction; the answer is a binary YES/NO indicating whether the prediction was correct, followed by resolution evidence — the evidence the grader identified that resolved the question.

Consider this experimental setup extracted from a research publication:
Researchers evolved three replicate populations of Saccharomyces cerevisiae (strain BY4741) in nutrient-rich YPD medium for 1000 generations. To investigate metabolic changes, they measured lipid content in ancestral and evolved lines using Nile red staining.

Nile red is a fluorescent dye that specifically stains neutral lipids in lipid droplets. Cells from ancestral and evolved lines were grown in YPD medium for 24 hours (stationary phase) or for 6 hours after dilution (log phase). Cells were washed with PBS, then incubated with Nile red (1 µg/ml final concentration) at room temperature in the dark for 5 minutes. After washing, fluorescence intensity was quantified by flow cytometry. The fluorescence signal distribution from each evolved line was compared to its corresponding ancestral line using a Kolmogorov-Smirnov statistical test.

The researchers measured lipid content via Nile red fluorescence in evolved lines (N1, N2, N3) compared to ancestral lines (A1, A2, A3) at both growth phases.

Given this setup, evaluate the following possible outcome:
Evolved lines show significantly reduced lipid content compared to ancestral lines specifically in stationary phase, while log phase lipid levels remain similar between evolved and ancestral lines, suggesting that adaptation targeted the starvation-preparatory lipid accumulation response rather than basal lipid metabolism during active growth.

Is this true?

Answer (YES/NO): NO